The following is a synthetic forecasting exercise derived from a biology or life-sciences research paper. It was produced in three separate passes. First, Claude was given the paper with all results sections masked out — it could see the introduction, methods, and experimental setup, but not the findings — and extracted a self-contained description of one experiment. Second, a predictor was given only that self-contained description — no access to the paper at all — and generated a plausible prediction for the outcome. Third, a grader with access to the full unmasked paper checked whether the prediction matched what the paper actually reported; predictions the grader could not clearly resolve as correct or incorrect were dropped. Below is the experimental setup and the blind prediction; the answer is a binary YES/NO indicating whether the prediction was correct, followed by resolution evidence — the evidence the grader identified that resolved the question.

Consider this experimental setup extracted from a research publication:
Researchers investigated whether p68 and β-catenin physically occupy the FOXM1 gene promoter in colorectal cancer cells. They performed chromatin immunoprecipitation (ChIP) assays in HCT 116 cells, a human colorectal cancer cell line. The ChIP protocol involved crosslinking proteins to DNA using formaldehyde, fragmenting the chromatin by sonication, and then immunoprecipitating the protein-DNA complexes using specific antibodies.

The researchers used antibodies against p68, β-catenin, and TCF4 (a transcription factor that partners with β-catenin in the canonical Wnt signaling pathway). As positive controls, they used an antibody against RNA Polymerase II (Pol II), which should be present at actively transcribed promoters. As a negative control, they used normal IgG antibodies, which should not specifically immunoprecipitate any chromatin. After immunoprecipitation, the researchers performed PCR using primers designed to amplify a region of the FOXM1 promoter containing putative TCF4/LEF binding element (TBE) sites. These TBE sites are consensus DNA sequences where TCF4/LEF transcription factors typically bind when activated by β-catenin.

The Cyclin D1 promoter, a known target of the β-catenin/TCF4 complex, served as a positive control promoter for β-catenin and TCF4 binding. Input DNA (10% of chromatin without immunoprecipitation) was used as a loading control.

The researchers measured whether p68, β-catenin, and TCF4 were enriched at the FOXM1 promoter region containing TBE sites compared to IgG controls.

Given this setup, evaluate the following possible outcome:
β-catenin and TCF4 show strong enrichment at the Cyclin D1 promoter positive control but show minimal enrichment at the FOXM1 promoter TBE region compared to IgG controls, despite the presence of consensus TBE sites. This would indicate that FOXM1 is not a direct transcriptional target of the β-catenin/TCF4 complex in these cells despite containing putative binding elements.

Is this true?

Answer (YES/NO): NO